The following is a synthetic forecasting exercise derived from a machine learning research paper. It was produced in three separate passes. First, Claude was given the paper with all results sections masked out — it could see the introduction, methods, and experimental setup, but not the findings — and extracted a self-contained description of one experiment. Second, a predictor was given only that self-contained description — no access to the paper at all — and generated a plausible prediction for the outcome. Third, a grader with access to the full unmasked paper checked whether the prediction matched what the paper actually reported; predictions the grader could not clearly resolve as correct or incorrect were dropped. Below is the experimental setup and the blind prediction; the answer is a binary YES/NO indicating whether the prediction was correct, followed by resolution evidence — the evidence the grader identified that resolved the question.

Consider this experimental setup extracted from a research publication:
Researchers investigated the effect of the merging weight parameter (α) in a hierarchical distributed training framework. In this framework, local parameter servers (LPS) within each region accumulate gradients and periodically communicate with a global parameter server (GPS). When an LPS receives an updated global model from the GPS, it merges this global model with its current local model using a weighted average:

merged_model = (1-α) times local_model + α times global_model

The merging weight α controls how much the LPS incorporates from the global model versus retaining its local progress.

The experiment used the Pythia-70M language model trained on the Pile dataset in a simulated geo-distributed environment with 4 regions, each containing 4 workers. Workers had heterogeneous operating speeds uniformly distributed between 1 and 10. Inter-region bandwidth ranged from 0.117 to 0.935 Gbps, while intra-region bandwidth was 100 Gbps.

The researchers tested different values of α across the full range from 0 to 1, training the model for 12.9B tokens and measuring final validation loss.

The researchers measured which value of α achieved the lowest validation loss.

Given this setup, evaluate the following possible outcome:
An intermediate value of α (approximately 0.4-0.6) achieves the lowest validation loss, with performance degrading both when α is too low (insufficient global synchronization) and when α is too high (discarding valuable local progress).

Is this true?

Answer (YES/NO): NO